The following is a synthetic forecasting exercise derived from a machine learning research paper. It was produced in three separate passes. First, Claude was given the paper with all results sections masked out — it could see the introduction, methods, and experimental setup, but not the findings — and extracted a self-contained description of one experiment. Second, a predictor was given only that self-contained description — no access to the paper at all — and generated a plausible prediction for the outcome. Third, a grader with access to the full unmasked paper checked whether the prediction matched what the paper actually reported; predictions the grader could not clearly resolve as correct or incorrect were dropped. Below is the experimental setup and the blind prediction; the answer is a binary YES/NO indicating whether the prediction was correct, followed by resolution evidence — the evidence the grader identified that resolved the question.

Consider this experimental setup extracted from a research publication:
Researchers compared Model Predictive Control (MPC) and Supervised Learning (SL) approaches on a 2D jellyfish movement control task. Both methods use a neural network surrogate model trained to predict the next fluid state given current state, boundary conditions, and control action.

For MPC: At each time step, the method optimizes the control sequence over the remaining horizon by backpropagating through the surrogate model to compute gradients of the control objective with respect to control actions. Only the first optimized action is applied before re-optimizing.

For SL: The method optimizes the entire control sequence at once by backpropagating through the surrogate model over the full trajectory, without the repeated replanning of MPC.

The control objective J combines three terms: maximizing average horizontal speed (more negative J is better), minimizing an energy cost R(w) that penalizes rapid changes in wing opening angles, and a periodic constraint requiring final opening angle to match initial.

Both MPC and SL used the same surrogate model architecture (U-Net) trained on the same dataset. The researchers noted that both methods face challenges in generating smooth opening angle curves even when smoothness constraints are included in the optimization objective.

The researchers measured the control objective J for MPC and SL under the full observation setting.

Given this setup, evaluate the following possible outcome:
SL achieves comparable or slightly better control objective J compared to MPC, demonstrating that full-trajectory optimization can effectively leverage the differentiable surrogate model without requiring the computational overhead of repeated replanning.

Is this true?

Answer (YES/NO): NO